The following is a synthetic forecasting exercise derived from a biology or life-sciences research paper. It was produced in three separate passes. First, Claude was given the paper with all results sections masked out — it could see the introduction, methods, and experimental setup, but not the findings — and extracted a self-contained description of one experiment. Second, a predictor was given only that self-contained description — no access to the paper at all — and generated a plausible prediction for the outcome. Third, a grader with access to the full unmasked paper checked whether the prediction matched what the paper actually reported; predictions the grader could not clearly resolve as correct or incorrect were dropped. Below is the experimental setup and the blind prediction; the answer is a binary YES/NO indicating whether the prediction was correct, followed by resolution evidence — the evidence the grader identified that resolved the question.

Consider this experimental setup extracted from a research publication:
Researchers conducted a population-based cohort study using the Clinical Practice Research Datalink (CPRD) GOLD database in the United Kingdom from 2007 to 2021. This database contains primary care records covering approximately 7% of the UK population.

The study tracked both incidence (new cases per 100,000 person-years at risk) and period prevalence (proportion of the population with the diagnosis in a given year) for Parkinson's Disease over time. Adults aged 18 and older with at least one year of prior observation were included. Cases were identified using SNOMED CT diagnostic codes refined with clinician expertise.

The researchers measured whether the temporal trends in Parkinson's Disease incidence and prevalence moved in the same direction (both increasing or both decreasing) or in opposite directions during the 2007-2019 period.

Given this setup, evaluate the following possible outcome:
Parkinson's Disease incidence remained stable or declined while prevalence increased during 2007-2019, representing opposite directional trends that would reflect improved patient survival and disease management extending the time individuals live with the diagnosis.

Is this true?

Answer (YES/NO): YES